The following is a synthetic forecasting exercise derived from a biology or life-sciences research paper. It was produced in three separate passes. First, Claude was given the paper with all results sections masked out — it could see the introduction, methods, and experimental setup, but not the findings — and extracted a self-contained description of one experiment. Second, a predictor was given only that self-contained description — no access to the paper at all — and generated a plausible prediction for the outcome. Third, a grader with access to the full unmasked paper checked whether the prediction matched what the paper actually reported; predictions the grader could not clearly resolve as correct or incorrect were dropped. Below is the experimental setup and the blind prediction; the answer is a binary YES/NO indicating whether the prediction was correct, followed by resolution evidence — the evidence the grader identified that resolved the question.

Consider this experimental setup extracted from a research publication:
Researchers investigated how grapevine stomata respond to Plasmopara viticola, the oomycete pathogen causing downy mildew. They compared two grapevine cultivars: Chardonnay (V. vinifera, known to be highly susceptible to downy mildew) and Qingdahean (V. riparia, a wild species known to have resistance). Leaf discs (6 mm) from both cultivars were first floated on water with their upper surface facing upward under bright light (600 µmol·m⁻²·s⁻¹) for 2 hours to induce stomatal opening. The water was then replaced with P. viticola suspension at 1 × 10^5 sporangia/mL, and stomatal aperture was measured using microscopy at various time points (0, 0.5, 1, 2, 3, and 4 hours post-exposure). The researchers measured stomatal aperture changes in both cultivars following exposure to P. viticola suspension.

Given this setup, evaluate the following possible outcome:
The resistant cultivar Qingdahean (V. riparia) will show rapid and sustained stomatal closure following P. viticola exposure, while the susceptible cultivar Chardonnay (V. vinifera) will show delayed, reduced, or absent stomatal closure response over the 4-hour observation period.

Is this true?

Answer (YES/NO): NO